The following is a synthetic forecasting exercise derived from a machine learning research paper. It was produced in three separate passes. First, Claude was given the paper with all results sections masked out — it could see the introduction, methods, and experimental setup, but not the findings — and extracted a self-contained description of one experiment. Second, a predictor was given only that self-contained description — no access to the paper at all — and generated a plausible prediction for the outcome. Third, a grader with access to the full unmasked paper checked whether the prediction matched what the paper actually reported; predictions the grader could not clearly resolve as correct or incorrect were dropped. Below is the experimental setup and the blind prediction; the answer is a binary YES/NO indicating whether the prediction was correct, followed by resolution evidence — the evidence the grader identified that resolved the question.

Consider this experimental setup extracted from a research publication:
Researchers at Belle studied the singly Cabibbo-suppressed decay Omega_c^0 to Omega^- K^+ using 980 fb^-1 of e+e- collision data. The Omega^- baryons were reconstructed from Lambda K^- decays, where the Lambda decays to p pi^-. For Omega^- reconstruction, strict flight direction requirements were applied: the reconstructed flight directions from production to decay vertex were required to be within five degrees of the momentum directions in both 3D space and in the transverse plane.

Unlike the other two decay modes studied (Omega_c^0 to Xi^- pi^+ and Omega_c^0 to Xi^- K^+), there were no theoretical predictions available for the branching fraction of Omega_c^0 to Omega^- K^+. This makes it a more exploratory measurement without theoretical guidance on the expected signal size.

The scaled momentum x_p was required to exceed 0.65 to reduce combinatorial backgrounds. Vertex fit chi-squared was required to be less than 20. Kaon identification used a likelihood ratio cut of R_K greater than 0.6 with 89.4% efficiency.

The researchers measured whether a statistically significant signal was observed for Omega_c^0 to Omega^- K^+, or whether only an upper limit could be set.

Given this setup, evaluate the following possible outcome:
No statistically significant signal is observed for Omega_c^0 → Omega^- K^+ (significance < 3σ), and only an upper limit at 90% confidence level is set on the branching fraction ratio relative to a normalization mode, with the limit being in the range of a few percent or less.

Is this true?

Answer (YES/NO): NO